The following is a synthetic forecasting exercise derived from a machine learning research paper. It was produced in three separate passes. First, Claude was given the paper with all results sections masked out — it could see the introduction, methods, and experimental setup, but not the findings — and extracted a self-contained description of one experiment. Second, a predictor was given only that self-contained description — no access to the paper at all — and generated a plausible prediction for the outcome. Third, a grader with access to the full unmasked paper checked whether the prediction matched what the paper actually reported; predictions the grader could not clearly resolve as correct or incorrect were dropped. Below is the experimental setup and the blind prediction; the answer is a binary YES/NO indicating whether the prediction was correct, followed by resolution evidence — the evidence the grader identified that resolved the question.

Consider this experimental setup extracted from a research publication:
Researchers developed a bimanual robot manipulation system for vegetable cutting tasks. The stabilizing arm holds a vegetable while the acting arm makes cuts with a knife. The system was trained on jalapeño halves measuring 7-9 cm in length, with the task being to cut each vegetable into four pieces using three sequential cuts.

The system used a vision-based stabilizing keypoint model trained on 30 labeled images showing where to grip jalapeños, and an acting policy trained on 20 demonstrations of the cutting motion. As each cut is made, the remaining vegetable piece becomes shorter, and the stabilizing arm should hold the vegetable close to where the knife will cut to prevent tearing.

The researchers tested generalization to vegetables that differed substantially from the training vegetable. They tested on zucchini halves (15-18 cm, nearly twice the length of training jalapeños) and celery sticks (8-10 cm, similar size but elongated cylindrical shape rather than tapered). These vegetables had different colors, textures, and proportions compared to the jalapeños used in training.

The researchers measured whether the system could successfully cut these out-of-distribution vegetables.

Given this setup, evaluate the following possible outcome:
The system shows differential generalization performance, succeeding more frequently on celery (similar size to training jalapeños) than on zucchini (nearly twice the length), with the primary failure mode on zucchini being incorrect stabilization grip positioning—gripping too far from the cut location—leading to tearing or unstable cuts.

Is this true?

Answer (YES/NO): NO